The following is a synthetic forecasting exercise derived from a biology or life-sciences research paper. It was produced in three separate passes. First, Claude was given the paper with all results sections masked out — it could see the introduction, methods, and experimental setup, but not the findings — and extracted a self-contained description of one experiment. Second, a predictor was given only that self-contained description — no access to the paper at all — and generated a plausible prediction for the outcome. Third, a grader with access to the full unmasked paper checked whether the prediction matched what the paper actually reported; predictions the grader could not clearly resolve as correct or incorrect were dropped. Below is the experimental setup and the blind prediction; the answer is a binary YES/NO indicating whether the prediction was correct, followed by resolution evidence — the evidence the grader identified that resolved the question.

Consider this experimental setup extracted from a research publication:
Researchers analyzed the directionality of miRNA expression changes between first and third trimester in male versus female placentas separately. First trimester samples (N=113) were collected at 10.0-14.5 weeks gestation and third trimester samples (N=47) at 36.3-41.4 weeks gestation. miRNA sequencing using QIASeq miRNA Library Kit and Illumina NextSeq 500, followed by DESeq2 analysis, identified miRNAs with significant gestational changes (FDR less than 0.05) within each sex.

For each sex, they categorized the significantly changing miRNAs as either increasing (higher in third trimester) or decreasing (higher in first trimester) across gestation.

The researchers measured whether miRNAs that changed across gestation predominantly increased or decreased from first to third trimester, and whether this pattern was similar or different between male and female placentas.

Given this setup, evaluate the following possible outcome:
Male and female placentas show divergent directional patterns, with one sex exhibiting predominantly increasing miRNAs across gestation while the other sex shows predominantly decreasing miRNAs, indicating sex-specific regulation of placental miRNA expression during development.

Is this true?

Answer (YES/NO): NO